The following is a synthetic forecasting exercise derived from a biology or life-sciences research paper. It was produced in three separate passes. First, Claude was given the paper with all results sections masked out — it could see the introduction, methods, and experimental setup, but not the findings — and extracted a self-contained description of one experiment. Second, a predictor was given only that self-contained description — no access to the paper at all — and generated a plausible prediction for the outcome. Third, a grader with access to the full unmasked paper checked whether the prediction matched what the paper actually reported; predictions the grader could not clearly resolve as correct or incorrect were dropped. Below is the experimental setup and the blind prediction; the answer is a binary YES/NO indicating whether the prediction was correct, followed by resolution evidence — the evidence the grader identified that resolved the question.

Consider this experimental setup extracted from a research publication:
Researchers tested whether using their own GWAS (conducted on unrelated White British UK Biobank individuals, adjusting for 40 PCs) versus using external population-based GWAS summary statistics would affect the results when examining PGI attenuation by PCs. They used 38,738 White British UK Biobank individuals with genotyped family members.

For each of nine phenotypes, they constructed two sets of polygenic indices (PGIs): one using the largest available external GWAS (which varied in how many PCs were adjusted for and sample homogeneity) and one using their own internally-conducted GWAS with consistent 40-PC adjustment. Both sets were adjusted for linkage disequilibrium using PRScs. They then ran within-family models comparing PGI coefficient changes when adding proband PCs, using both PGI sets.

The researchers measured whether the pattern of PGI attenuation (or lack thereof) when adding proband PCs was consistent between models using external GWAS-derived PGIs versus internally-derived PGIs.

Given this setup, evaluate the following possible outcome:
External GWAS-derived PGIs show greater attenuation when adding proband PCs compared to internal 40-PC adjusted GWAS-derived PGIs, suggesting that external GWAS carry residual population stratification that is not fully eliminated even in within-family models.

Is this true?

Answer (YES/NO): NO